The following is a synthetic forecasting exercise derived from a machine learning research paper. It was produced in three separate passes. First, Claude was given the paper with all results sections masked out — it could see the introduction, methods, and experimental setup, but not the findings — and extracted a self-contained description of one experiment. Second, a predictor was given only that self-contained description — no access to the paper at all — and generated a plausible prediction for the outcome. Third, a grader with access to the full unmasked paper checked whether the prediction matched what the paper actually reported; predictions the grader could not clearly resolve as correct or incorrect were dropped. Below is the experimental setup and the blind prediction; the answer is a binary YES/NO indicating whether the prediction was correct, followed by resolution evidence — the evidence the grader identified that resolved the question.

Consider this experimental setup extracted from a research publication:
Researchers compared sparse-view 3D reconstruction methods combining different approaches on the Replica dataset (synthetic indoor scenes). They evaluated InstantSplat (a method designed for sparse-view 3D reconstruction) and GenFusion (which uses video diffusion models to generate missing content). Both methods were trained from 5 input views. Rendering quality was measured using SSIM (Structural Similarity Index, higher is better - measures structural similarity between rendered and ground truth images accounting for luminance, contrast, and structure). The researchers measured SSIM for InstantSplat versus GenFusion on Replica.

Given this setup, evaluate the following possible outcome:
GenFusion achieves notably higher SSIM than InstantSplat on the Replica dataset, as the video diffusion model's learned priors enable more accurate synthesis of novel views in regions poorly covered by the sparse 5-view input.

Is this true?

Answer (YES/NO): YES